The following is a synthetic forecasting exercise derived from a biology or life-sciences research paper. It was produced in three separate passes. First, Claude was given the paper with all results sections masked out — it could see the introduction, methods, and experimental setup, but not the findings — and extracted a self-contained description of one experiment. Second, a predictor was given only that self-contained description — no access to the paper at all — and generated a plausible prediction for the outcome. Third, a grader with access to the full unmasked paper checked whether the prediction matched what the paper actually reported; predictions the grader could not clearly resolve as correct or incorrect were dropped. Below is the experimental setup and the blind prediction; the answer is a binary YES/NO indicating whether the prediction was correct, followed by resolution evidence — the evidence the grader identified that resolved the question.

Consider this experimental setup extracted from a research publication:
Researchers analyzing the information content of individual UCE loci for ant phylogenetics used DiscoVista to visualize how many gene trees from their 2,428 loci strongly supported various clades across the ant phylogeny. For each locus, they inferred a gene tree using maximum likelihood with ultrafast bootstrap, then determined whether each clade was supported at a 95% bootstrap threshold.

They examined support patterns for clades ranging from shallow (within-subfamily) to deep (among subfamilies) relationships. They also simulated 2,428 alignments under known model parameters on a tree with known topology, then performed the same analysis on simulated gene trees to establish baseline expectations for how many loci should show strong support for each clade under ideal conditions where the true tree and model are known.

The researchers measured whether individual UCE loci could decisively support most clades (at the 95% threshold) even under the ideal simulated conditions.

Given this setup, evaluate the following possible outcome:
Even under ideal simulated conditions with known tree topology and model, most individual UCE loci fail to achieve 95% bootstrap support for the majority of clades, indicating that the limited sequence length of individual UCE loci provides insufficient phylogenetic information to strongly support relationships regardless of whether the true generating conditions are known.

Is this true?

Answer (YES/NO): YES